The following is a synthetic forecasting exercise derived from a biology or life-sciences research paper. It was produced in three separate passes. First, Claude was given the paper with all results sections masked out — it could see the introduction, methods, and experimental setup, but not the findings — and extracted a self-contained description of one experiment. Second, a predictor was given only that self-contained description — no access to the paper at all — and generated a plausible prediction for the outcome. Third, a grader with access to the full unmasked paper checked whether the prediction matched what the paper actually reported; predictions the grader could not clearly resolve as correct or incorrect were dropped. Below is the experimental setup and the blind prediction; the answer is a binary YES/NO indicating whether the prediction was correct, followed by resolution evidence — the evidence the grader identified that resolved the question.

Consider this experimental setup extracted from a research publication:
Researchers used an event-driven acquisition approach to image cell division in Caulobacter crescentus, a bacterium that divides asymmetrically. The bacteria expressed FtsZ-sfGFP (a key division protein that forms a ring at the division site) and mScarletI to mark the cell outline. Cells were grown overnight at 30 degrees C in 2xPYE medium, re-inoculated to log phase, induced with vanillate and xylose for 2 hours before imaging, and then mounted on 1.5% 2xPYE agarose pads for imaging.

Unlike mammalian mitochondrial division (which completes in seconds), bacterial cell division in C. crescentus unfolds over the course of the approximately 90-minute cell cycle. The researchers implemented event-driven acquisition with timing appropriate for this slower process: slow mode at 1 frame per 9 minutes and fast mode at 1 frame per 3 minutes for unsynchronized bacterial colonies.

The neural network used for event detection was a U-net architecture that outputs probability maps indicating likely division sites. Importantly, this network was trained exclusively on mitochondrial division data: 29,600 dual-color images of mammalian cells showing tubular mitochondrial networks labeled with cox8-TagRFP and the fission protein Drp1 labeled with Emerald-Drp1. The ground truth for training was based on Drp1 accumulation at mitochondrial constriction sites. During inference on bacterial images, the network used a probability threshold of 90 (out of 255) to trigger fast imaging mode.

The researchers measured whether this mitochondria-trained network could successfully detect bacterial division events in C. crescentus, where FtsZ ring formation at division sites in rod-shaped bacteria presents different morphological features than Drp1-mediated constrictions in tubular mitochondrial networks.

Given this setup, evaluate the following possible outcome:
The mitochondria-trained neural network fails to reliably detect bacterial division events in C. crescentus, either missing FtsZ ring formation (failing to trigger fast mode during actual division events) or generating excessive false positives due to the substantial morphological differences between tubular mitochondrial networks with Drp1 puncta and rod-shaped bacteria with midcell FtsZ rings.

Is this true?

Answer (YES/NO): NO